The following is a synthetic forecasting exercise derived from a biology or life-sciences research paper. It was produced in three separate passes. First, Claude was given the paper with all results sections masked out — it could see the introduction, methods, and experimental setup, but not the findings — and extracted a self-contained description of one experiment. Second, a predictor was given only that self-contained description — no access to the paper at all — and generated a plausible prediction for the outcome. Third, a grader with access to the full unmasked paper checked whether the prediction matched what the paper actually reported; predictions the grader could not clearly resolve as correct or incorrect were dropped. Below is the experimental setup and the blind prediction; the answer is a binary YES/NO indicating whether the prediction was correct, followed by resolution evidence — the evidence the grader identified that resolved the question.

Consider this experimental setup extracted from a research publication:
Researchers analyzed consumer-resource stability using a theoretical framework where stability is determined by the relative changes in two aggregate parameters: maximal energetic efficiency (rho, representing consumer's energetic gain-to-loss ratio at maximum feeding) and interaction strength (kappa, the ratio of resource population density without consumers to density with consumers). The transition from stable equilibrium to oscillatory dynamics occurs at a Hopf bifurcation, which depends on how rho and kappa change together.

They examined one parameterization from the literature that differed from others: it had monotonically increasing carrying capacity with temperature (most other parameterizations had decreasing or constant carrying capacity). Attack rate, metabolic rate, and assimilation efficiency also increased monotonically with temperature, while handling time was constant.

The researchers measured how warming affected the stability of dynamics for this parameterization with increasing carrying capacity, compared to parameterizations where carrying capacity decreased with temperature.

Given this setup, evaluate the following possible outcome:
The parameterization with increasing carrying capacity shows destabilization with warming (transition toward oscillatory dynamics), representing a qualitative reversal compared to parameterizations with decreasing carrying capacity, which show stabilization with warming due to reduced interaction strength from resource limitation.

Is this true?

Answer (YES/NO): YES